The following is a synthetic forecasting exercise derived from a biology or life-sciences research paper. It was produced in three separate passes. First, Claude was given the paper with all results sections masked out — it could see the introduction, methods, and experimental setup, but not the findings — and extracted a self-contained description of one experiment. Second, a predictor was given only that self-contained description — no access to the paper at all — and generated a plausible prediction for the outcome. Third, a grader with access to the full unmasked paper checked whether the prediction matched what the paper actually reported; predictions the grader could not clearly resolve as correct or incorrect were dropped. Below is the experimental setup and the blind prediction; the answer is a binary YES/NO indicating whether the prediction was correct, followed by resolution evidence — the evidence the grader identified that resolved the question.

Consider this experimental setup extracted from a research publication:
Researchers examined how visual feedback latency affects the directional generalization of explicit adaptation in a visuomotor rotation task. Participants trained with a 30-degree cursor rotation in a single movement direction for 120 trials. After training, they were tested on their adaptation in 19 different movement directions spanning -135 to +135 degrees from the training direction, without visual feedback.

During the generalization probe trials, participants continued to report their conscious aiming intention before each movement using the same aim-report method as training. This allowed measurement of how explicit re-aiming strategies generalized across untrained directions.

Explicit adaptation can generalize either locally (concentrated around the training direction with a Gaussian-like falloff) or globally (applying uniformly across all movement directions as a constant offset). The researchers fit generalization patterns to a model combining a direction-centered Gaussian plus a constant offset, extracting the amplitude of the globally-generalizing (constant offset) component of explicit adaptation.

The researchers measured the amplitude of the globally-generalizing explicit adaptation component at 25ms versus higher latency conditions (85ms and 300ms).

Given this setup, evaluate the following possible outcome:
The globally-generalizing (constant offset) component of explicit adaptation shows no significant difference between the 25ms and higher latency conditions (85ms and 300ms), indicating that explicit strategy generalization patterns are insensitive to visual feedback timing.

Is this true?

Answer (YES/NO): NO